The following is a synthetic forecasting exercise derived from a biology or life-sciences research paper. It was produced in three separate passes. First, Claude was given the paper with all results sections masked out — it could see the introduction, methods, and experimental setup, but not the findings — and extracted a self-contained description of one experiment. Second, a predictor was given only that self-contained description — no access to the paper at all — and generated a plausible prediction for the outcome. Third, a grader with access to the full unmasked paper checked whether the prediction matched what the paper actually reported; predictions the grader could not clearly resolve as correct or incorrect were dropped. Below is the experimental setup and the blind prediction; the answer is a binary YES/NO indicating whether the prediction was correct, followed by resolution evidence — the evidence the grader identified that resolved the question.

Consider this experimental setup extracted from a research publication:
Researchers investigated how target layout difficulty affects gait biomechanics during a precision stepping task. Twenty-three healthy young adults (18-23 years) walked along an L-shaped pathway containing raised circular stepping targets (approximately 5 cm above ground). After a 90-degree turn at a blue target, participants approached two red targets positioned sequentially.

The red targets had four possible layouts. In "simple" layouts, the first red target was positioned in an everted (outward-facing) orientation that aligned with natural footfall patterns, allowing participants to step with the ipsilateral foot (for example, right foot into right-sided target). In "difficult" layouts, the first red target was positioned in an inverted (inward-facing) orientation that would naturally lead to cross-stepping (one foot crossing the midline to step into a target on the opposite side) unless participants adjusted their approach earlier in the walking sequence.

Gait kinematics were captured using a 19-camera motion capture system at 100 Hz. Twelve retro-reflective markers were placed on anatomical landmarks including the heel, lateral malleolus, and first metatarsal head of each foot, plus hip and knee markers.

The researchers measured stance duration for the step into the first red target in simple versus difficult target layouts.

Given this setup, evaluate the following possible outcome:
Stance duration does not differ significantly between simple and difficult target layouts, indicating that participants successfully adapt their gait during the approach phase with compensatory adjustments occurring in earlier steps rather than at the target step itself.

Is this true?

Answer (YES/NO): YES